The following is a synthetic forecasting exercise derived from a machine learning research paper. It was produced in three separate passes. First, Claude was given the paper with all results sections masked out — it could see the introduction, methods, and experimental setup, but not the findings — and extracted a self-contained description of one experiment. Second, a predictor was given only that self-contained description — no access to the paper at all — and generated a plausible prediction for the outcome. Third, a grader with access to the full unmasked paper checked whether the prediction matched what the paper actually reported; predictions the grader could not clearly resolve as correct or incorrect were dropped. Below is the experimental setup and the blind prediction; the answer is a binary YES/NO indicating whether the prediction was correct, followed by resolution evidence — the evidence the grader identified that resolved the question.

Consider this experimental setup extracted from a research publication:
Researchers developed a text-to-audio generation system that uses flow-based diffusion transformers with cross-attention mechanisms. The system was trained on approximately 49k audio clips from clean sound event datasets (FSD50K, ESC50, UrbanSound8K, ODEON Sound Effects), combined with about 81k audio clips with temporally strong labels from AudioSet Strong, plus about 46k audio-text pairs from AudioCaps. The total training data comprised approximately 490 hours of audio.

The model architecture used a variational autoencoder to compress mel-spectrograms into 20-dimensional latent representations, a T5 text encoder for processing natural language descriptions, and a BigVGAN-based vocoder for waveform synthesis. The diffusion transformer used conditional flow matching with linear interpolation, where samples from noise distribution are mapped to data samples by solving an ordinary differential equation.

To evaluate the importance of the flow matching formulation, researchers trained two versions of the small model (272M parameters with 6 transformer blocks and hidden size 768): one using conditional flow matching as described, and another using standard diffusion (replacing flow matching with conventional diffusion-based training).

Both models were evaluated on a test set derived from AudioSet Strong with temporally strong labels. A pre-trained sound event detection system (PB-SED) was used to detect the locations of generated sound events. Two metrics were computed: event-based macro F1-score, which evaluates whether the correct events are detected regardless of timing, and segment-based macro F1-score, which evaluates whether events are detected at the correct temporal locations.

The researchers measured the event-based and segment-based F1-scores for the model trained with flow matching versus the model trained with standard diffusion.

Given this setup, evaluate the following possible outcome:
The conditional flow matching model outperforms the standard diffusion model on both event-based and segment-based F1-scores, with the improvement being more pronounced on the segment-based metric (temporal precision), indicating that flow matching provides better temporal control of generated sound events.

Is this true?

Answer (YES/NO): YES